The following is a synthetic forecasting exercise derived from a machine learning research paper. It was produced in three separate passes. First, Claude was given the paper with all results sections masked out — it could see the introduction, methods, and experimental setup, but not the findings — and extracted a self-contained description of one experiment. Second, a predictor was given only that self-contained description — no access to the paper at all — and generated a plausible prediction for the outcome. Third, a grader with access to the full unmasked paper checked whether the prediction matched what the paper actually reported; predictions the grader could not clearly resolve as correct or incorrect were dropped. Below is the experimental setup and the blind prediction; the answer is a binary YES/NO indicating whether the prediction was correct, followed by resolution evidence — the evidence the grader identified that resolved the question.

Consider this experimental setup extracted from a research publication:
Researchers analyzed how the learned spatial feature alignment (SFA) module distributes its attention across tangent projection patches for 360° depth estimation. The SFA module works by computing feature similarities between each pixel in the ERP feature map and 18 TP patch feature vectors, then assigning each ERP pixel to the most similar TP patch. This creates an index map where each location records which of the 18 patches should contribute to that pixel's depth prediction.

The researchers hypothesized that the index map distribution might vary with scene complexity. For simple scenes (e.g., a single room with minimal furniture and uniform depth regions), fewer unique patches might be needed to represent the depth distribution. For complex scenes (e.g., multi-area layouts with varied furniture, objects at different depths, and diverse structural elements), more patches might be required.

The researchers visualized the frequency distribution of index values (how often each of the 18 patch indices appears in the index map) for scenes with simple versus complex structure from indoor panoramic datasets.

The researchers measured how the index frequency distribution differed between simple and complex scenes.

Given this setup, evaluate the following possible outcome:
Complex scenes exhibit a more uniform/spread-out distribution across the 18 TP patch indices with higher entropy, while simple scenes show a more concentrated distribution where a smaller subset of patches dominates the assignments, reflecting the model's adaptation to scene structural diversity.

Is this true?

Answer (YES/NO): YES